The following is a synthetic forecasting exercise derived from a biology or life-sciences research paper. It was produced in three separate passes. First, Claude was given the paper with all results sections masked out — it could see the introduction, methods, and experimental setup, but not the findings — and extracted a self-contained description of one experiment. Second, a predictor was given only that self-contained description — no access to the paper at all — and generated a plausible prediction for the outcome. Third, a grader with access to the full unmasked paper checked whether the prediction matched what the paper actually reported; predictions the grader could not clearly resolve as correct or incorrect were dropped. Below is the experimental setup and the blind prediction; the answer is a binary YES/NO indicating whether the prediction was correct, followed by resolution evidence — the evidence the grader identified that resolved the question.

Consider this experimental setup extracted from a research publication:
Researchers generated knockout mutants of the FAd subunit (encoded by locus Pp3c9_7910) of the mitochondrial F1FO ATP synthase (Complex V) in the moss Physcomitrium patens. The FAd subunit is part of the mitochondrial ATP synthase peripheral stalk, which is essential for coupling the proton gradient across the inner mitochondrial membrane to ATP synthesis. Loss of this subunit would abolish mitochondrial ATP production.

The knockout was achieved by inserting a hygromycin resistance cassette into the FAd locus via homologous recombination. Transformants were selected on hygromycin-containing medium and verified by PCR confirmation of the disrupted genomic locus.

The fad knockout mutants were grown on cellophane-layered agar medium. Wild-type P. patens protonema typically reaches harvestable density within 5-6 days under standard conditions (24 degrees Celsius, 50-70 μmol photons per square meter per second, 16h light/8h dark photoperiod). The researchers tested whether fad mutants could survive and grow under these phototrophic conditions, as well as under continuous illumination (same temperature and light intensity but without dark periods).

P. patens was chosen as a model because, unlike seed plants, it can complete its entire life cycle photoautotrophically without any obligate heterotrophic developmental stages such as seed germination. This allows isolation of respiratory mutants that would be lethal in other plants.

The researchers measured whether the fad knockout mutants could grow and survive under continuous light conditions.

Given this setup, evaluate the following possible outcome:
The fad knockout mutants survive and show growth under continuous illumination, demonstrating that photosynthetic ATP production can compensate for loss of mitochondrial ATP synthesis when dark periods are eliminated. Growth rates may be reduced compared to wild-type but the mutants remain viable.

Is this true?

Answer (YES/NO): NO